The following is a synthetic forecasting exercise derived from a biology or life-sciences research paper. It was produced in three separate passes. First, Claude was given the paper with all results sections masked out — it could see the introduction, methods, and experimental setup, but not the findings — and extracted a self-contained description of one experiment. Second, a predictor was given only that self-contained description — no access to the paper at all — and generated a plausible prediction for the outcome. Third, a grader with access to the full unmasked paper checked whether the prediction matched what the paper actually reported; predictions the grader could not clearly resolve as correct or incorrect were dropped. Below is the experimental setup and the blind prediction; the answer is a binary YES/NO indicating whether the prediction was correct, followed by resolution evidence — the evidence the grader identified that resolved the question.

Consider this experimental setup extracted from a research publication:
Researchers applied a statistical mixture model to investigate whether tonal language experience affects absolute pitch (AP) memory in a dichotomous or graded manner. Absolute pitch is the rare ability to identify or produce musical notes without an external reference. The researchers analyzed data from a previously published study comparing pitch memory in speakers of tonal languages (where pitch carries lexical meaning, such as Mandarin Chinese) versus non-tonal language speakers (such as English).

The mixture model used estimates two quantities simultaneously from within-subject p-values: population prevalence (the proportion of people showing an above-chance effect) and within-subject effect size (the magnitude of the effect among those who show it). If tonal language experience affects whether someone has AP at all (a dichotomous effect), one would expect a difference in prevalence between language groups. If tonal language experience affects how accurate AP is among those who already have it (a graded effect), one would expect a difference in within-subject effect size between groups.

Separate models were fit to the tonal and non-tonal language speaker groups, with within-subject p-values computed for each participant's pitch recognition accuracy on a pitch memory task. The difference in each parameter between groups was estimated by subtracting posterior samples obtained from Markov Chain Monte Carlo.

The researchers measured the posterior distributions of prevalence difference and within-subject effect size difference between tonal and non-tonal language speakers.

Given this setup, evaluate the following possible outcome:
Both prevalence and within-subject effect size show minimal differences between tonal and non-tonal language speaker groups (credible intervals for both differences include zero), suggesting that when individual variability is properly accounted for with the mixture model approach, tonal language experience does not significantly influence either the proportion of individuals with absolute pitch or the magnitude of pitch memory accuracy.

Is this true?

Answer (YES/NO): NO